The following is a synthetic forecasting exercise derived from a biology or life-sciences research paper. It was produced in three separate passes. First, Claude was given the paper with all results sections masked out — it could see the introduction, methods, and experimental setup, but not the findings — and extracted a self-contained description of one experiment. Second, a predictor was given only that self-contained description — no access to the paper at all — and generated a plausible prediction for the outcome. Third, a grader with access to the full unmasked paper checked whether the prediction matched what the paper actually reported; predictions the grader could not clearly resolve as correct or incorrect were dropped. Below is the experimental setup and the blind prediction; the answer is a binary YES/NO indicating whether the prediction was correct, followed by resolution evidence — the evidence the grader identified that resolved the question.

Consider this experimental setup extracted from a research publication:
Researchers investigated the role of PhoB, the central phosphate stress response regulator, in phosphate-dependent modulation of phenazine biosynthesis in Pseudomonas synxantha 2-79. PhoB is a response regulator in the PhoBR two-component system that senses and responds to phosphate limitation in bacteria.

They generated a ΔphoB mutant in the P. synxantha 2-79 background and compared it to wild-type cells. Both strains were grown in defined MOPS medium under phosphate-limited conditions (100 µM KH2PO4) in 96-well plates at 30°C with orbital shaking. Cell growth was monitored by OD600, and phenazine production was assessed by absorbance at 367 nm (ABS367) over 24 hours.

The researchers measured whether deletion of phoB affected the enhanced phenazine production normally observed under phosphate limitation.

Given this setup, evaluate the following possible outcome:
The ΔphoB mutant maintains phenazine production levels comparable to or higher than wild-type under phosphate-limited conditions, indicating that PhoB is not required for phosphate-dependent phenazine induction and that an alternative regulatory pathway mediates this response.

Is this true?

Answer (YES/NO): NO